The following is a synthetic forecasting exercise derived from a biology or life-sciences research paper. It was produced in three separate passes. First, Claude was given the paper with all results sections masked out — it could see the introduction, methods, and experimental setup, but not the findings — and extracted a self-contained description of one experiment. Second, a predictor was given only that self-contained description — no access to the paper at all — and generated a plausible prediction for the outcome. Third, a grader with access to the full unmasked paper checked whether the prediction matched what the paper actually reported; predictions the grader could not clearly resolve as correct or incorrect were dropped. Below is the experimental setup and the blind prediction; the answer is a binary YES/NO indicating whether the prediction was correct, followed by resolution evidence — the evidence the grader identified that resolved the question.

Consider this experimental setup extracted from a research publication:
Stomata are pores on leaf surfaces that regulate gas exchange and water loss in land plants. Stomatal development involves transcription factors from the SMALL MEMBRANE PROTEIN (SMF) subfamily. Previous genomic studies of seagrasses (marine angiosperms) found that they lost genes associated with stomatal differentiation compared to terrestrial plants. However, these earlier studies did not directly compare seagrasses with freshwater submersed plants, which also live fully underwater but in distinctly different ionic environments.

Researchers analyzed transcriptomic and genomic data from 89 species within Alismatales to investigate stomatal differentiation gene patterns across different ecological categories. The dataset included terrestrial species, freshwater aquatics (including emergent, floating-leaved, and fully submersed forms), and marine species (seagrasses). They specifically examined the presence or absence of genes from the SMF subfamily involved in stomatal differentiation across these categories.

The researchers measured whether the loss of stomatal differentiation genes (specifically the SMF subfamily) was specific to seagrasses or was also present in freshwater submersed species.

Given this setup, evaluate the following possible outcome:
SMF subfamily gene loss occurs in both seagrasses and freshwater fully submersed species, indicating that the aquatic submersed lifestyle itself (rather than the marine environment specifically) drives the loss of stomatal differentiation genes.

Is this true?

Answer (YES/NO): YES